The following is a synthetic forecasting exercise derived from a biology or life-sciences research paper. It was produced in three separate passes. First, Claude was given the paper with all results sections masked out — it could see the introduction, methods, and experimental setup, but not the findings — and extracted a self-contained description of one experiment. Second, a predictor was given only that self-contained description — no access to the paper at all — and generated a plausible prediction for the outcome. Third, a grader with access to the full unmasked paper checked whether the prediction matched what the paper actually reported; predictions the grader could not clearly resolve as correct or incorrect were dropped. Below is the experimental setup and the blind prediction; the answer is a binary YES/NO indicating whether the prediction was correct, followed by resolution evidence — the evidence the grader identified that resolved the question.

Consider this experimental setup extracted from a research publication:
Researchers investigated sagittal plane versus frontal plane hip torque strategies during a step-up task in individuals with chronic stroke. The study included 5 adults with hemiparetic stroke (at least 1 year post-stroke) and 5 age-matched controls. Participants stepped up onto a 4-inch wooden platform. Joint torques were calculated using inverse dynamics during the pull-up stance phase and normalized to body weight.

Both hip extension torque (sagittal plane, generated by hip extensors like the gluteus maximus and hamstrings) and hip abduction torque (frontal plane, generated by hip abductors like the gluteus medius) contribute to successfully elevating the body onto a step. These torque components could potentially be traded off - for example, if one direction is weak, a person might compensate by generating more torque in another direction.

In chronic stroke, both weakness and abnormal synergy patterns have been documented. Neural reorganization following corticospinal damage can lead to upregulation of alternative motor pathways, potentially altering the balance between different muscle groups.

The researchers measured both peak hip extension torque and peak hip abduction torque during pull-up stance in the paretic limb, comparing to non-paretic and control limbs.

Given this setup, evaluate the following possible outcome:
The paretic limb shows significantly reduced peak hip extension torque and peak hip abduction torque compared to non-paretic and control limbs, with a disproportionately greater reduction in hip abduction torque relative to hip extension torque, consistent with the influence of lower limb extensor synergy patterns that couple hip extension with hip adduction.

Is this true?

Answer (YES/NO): NO